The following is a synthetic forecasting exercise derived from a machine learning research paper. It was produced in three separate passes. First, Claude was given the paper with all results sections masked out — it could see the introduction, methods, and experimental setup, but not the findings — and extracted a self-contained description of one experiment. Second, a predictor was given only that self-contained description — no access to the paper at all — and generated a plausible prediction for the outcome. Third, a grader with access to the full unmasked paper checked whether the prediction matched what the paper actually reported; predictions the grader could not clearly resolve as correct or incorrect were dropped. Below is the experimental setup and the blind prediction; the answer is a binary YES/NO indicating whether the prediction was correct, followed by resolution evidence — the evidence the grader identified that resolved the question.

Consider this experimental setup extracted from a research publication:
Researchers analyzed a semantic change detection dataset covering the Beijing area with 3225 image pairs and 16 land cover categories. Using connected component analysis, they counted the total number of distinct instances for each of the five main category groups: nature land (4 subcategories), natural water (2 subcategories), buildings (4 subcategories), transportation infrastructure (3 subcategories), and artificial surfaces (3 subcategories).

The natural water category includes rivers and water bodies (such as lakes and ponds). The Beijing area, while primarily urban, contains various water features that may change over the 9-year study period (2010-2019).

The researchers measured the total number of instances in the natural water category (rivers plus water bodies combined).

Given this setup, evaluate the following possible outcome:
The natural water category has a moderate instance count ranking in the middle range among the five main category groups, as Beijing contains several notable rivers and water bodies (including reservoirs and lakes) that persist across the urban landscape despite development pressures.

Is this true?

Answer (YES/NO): NO